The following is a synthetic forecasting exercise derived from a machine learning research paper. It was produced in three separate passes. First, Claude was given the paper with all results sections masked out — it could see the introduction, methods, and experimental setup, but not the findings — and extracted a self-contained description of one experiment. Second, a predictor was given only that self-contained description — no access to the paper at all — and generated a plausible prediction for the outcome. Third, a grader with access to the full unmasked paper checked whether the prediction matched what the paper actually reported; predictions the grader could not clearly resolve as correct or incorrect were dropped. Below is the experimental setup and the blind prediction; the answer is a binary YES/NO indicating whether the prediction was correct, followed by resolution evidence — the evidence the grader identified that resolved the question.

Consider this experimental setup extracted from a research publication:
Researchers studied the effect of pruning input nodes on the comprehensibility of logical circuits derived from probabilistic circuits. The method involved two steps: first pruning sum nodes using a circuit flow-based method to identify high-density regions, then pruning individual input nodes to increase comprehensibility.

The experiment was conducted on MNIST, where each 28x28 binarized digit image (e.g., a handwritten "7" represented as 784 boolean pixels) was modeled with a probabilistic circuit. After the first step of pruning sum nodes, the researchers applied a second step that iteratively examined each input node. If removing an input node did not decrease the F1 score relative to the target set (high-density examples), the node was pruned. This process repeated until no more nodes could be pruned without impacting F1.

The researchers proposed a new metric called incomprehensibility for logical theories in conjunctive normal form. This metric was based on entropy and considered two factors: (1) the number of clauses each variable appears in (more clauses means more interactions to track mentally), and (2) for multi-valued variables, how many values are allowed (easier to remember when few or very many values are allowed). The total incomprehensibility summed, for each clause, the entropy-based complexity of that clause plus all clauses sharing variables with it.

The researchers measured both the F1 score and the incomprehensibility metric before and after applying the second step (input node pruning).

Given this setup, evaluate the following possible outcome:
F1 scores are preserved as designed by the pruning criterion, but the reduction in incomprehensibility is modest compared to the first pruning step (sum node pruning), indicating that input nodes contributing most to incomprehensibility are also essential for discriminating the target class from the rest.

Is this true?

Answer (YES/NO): NO